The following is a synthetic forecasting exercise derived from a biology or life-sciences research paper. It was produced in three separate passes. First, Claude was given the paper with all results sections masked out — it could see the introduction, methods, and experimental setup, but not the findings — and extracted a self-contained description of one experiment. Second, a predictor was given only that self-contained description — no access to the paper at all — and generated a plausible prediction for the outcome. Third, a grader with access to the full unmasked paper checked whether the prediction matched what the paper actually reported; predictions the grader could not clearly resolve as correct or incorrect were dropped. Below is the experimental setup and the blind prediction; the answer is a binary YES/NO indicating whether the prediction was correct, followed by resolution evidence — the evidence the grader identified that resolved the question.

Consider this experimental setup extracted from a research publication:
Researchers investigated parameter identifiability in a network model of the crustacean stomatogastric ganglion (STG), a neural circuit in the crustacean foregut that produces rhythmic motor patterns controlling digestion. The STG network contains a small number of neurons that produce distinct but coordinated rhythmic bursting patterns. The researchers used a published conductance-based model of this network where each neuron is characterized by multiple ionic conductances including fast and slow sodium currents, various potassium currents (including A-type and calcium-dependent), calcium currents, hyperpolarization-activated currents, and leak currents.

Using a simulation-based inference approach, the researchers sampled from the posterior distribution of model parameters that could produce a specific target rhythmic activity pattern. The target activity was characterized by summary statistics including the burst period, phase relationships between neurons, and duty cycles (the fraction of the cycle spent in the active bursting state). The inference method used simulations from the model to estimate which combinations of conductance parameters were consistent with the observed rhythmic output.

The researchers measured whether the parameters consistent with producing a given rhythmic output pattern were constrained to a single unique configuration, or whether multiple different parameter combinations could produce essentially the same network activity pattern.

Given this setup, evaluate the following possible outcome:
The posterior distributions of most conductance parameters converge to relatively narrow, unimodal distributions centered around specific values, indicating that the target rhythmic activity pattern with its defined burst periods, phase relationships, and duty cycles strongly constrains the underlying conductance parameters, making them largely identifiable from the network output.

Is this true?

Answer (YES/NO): NO